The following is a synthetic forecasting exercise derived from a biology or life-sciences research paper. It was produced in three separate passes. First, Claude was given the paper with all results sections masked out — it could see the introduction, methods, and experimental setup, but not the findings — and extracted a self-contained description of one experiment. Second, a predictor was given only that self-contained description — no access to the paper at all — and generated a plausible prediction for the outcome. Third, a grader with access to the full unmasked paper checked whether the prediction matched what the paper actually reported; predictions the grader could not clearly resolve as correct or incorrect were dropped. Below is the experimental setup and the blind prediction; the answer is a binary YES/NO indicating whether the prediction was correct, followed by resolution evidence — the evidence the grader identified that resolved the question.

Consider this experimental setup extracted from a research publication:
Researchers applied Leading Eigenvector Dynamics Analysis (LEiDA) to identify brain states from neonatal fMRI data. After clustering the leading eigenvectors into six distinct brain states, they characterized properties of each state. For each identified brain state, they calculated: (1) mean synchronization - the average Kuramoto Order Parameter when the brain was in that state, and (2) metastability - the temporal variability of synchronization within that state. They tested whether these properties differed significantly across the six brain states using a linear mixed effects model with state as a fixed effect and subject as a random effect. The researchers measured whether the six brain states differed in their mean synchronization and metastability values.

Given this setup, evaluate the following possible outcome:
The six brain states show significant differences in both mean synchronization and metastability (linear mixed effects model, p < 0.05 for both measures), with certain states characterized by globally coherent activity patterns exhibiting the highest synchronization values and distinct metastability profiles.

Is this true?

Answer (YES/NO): YES